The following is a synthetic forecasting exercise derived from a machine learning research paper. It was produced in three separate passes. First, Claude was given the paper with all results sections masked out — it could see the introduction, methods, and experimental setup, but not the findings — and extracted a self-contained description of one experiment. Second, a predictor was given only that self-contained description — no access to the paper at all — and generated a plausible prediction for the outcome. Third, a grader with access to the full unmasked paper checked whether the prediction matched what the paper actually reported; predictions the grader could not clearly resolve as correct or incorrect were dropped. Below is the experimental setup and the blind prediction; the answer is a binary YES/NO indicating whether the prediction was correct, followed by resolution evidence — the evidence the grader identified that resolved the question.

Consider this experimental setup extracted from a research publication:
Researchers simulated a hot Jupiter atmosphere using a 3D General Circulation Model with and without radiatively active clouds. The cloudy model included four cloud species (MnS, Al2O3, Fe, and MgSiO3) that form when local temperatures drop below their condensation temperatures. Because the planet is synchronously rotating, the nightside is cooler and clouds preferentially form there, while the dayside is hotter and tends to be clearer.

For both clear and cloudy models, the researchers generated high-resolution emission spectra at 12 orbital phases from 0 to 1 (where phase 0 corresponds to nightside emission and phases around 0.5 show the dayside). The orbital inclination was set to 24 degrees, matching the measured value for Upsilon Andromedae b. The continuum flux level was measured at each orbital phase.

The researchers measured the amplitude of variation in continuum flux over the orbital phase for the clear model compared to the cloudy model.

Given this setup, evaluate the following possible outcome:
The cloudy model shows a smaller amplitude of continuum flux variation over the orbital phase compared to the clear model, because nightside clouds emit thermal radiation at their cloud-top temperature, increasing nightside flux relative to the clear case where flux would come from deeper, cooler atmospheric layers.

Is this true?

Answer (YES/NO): NO